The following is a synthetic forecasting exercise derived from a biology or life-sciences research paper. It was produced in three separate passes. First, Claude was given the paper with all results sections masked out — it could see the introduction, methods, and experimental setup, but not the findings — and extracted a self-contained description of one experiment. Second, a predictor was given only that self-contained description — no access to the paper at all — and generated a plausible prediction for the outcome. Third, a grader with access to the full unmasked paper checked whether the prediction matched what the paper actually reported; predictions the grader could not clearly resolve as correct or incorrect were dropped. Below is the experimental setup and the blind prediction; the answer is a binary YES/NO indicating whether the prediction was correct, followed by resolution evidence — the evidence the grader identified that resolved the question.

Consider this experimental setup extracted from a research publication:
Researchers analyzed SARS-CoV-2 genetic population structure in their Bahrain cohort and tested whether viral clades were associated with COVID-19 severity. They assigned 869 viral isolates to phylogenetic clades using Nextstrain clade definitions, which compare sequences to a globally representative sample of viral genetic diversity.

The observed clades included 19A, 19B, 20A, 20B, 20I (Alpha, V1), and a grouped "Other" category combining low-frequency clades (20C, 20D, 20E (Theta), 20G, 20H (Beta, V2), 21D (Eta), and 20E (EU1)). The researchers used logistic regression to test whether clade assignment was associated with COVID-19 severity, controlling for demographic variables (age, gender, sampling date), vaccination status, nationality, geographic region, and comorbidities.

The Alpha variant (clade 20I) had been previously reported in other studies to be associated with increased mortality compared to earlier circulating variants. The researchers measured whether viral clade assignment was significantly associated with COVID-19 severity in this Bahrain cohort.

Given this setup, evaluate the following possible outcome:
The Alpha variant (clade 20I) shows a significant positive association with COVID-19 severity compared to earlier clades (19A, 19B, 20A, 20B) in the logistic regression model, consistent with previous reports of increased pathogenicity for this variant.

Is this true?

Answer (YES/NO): NO